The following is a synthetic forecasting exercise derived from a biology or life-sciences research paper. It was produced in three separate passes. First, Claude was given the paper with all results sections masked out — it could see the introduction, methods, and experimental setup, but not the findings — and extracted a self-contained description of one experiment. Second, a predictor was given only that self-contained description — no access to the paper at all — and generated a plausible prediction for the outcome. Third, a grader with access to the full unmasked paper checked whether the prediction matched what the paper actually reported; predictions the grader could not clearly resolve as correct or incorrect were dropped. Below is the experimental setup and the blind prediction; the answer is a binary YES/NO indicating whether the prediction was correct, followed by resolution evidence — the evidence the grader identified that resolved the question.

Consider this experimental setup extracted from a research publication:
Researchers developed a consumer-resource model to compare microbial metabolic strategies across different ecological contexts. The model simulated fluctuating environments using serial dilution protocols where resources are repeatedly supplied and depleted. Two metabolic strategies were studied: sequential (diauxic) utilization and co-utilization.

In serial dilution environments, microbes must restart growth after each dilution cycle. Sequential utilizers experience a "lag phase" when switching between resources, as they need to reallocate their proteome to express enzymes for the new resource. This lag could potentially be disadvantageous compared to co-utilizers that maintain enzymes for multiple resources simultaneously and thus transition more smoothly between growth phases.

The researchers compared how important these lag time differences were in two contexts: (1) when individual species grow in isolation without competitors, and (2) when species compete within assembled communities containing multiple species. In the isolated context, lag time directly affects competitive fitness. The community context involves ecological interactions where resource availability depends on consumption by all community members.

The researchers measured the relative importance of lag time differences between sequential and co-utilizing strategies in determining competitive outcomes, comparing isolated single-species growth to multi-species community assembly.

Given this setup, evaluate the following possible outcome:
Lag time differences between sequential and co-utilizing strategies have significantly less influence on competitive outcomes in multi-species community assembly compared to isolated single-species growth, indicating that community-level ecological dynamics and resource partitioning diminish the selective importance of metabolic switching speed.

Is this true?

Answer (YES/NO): YES